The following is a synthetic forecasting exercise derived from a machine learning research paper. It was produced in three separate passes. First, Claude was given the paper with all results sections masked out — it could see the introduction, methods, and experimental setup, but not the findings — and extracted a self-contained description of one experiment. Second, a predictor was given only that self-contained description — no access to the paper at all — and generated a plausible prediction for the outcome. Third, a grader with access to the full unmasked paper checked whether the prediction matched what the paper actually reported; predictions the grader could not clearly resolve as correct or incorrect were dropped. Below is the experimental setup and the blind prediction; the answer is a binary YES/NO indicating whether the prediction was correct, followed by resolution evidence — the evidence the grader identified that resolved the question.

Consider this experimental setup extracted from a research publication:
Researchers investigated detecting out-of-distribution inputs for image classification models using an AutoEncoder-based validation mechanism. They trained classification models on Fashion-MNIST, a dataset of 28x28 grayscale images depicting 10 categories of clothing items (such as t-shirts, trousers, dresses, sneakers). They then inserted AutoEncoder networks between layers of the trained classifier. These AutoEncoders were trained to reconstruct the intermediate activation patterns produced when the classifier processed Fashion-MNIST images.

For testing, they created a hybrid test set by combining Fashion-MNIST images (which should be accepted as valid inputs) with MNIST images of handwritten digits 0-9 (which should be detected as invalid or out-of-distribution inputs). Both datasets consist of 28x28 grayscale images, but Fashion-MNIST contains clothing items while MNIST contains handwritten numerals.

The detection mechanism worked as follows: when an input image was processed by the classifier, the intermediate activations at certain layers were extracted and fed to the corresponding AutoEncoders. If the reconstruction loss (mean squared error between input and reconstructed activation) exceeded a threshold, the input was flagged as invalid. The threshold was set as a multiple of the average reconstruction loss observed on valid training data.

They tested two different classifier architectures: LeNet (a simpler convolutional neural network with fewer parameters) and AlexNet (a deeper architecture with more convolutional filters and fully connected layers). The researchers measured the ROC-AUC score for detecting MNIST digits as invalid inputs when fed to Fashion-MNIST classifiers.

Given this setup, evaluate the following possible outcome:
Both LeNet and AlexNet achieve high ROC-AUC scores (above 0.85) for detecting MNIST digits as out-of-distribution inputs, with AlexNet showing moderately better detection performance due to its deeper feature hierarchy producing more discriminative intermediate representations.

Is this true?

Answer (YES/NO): NO